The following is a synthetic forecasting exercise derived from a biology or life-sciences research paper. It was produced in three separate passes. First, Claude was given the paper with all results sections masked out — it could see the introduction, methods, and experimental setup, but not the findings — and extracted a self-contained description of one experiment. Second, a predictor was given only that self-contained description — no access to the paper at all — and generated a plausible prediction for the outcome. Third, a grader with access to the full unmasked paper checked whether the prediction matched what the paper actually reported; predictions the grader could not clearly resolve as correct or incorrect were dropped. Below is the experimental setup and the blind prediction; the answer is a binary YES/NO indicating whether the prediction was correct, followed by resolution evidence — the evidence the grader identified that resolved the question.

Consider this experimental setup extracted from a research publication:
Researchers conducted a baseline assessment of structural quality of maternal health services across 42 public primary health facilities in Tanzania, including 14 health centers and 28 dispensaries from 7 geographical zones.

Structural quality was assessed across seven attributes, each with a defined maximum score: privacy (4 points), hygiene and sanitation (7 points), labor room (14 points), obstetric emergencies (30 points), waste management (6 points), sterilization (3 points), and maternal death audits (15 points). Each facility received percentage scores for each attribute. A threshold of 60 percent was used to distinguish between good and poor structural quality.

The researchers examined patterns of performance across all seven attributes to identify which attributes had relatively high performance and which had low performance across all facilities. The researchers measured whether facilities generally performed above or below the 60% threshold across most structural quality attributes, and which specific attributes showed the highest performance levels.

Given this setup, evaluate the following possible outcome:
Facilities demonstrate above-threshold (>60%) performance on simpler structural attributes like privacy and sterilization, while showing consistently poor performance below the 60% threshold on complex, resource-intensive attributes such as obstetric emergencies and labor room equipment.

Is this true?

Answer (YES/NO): NO